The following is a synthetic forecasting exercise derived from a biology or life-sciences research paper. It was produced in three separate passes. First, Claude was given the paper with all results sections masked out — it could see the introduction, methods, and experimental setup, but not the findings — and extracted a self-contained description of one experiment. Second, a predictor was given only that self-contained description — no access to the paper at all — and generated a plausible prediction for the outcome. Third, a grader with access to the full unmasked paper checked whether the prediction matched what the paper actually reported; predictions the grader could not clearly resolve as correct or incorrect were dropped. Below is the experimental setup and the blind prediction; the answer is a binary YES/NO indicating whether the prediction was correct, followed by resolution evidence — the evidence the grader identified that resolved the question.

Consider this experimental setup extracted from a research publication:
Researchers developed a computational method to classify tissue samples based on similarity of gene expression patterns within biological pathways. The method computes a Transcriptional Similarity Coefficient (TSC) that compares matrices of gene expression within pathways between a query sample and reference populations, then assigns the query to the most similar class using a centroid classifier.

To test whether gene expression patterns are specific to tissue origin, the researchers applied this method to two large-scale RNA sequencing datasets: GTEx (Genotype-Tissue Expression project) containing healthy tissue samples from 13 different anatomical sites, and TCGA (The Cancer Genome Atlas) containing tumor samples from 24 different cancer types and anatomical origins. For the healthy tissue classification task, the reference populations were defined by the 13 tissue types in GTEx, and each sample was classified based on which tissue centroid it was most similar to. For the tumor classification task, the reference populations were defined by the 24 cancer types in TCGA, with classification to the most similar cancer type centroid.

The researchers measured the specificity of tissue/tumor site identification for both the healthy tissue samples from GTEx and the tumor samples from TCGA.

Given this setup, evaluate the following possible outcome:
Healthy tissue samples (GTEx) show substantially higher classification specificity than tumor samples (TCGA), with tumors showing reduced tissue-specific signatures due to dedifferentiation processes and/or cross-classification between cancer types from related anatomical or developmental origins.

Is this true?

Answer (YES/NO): NO